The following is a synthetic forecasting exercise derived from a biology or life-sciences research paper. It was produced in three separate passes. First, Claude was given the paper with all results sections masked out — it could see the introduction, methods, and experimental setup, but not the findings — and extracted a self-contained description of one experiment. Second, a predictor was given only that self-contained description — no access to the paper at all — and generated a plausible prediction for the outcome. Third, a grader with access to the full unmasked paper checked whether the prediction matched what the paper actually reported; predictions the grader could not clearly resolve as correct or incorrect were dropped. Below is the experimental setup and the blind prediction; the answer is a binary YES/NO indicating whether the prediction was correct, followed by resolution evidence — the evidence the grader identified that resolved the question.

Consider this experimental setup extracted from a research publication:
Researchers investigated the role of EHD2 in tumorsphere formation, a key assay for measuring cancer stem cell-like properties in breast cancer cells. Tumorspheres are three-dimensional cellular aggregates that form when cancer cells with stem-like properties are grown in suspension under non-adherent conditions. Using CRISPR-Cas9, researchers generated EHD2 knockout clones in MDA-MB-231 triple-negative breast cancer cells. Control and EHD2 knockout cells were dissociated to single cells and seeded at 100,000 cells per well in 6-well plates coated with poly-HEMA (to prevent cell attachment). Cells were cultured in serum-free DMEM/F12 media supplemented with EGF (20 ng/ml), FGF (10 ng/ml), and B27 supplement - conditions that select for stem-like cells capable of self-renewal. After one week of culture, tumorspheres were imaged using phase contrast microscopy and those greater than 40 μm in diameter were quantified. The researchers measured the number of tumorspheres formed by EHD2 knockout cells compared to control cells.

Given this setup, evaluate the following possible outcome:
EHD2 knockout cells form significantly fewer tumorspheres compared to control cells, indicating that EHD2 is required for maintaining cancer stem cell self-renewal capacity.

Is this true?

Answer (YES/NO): YES